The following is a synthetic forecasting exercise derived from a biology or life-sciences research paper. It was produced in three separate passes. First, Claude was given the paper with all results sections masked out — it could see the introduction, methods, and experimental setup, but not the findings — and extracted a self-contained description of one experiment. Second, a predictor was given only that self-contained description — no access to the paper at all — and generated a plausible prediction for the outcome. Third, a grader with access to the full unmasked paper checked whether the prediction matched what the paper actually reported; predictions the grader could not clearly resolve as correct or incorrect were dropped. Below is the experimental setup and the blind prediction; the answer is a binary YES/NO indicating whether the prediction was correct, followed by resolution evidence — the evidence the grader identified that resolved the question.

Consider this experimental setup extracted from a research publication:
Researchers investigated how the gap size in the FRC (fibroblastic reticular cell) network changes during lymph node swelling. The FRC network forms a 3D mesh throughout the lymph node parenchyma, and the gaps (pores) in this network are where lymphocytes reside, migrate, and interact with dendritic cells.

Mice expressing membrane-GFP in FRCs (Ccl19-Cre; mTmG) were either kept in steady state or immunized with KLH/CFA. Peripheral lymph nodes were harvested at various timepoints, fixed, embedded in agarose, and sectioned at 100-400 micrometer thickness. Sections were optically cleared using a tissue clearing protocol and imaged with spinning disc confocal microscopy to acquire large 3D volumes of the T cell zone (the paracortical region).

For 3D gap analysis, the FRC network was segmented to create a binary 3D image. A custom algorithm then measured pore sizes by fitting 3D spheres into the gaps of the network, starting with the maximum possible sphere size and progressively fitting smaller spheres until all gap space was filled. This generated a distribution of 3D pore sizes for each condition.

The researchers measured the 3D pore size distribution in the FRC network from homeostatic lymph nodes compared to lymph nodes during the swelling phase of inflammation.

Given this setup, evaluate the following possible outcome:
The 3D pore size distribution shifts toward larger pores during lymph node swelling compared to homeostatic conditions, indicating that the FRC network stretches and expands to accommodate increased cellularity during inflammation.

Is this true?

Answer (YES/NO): YES